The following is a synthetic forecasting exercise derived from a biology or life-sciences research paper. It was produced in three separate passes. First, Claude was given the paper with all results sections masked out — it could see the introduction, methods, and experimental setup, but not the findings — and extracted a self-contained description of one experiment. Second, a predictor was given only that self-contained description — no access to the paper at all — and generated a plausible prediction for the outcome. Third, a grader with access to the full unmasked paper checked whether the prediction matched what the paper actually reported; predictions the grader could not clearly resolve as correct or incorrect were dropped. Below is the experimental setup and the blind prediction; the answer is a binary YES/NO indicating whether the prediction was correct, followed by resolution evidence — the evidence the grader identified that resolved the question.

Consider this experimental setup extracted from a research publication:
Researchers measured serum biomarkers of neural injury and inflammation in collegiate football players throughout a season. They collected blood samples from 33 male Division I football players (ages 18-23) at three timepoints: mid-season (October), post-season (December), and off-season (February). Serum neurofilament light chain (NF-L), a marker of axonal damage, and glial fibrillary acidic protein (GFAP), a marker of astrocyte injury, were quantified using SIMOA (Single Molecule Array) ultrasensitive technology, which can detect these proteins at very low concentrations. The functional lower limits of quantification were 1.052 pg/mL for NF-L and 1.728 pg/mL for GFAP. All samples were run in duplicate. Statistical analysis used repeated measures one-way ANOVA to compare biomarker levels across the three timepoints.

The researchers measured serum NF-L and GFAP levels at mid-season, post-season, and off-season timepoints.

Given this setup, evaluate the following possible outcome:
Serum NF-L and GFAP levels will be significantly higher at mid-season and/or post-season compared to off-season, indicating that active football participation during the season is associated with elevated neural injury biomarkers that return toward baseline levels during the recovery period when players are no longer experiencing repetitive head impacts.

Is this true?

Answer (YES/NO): NO